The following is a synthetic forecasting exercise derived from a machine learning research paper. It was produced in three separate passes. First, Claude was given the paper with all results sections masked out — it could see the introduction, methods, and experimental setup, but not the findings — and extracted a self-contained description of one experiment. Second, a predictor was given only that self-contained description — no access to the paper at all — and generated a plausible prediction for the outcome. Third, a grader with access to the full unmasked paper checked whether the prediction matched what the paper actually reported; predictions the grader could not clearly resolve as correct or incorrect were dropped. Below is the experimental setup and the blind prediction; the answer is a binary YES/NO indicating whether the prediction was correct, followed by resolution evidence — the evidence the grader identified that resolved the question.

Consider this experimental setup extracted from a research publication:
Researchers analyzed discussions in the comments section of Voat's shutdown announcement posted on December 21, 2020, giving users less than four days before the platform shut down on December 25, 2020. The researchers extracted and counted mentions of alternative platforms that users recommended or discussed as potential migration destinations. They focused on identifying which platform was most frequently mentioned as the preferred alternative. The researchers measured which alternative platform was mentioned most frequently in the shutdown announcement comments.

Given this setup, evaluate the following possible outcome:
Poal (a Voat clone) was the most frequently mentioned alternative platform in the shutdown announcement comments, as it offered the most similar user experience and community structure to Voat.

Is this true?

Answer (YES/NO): YES